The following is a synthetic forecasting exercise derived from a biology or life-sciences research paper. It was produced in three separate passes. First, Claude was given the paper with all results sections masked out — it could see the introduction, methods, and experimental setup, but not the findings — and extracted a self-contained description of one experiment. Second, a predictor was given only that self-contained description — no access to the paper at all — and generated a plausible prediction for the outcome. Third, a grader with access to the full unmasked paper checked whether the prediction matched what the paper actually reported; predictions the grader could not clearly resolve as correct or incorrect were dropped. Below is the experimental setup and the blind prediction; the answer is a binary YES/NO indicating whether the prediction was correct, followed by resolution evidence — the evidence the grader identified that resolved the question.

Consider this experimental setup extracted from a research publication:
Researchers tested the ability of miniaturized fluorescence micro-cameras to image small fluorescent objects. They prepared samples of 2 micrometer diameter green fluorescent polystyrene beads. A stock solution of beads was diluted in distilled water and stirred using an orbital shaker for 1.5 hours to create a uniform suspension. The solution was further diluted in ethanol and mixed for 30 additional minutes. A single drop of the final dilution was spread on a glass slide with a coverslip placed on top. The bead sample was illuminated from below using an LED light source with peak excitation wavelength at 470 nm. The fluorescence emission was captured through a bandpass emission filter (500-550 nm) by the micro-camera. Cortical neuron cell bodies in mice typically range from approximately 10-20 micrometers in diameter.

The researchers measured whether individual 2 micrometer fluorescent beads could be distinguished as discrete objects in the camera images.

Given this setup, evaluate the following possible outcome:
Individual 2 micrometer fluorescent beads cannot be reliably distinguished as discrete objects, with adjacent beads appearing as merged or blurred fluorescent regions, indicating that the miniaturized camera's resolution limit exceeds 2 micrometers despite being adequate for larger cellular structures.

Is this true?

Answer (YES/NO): NO